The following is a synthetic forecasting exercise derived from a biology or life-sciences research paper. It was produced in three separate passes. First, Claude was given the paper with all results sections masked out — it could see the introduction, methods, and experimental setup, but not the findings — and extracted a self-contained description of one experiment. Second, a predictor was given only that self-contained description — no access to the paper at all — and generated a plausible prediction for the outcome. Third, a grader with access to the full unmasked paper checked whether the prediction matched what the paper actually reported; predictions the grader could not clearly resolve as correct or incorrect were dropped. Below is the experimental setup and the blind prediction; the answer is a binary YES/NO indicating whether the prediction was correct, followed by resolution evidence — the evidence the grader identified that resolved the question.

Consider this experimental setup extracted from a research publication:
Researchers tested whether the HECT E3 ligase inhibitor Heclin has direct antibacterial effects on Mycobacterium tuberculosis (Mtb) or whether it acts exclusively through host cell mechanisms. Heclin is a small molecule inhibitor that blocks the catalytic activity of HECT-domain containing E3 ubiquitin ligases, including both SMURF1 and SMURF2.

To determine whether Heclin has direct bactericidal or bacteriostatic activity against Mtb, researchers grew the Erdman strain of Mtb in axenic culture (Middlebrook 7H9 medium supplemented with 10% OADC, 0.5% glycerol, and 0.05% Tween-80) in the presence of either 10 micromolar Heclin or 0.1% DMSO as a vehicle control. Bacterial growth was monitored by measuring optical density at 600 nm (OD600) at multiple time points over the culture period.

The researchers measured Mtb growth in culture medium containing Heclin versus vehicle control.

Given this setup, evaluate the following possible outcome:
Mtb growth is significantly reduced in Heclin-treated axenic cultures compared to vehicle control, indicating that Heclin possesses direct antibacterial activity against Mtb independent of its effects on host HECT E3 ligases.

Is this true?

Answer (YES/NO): NO